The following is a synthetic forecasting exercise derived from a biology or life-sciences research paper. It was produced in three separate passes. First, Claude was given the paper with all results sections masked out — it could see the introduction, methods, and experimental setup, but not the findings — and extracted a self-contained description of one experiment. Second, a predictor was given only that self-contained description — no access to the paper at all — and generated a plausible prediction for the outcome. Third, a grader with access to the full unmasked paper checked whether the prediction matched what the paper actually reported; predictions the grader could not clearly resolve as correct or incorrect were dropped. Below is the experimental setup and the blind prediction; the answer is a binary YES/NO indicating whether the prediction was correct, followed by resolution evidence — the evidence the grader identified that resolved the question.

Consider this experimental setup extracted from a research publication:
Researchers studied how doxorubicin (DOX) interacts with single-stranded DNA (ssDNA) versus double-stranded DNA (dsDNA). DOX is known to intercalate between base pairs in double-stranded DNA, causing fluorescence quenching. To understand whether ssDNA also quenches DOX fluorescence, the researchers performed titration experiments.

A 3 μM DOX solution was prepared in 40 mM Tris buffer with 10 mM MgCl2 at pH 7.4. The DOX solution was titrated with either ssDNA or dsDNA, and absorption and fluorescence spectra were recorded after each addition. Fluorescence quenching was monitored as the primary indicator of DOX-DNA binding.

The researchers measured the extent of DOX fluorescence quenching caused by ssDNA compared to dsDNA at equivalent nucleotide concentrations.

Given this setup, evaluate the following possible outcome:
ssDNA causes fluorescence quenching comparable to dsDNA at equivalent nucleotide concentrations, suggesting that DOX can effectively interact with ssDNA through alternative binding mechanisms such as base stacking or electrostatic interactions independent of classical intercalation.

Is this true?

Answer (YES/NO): NO